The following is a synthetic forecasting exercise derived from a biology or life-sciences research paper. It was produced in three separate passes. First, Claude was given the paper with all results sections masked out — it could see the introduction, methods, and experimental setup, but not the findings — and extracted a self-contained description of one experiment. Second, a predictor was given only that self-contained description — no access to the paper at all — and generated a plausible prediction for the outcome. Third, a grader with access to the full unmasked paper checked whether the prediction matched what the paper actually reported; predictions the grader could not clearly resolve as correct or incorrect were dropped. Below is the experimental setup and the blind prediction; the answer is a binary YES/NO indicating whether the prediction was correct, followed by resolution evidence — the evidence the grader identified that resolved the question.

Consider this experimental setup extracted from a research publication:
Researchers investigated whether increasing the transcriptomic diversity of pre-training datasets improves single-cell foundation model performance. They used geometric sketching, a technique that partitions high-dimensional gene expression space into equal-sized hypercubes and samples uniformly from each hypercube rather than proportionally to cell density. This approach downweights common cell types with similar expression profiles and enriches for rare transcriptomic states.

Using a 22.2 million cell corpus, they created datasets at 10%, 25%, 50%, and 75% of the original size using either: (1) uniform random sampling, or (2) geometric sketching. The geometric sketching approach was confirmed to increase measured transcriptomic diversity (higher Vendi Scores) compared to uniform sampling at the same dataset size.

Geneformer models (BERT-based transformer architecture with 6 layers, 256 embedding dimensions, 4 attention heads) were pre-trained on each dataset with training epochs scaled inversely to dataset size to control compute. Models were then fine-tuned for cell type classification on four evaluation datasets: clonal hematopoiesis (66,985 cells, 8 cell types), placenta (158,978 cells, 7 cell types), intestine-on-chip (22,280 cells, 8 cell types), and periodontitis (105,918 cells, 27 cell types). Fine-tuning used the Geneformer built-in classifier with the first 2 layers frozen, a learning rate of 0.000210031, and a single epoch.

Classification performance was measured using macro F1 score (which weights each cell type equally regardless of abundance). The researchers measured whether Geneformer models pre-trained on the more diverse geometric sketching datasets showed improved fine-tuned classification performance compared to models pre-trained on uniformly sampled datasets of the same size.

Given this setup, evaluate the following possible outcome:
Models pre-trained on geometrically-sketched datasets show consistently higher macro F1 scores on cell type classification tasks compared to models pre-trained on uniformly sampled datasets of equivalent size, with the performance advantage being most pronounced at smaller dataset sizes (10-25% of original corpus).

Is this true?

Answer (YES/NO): NO